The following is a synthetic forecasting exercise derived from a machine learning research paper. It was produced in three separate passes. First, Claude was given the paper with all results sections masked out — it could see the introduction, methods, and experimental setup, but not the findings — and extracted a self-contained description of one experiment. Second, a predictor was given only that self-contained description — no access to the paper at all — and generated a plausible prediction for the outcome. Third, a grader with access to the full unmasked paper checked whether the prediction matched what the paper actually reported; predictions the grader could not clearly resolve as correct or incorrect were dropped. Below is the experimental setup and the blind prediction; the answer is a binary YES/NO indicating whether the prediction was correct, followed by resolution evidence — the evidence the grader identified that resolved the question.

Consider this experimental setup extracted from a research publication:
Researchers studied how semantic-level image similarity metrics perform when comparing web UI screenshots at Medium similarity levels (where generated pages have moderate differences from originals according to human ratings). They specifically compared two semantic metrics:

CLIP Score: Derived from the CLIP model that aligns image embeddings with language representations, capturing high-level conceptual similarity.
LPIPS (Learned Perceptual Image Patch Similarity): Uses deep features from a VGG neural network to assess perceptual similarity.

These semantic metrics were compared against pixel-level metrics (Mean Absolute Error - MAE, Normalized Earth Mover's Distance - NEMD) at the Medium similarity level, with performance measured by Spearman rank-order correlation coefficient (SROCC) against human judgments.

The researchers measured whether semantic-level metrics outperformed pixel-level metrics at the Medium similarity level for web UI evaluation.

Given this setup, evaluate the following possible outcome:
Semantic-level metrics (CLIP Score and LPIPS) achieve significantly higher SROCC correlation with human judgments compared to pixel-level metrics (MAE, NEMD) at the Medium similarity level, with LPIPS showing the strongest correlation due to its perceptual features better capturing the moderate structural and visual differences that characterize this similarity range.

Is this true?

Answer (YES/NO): NO